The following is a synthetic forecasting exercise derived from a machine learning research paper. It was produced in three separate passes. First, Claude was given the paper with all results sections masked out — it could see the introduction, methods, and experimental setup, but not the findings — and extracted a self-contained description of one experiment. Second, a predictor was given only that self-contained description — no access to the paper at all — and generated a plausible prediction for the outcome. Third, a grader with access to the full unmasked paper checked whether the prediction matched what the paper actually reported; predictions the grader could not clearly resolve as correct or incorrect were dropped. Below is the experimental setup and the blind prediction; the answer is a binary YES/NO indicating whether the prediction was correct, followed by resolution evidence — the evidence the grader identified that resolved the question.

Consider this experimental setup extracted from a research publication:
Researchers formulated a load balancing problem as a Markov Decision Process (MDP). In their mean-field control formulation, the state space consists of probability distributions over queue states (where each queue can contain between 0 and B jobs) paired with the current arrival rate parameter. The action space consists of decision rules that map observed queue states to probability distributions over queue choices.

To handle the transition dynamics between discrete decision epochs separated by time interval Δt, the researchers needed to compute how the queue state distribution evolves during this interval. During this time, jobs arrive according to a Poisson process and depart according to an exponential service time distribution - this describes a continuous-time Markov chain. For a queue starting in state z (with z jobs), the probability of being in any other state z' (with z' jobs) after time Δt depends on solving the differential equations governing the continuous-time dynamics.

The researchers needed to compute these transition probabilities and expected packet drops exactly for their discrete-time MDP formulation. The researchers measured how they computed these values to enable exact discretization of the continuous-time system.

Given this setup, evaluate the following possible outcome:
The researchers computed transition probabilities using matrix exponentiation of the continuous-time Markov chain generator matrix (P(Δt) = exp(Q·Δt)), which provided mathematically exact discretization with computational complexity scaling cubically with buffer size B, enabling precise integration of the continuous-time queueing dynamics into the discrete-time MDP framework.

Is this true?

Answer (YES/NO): YES